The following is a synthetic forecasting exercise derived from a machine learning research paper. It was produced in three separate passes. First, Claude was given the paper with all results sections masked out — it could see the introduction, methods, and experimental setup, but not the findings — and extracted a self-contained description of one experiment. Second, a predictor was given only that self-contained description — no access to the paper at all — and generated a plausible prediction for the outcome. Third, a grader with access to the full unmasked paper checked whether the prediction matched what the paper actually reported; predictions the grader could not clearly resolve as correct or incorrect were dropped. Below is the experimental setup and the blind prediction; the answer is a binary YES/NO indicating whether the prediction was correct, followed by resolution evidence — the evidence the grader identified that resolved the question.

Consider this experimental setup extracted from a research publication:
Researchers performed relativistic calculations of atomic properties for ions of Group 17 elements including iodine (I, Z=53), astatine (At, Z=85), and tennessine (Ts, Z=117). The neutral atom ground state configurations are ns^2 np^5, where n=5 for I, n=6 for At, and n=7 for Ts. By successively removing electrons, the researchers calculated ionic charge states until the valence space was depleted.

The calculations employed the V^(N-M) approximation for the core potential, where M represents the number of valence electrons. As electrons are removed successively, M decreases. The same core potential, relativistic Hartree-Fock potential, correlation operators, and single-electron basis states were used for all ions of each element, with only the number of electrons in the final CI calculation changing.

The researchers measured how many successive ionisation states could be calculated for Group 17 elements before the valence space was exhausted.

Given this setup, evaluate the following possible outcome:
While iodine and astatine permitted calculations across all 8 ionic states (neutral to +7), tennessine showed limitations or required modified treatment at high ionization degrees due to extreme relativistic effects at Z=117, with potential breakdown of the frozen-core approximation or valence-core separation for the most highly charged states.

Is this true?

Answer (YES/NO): NO